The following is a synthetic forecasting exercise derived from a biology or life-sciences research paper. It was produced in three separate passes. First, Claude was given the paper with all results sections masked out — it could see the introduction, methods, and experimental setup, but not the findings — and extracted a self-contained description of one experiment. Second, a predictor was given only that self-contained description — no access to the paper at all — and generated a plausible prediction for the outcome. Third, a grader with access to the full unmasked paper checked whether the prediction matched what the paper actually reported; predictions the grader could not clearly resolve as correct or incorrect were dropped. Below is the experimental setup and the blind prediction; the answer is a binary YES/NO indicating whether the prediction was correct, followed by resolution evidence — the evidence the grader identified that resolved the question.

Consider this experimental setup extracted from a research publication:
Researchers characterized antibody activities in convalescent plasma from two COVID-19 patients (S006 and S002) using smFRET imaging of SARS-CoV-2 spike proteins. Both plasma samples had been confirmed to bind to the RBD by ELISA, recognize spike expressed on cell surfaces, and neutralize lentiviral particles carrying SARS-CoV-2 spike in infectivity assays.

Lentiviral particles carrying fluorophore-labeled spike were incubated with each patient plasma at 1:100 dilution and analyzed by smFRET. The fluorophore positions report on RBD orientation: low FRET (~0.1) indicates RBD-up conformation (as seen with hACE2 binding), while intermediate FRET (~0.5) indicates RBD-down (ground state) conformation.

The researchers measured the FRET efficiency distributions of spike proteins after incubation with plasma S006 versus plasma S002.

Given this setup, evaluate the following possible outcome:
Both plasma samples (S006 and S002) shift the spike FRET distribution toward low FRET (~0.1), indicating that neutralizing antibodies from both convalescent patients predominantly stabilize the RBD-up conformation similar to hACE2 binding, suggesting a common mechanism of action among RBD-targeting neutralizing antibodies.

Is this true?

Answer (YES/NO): NO